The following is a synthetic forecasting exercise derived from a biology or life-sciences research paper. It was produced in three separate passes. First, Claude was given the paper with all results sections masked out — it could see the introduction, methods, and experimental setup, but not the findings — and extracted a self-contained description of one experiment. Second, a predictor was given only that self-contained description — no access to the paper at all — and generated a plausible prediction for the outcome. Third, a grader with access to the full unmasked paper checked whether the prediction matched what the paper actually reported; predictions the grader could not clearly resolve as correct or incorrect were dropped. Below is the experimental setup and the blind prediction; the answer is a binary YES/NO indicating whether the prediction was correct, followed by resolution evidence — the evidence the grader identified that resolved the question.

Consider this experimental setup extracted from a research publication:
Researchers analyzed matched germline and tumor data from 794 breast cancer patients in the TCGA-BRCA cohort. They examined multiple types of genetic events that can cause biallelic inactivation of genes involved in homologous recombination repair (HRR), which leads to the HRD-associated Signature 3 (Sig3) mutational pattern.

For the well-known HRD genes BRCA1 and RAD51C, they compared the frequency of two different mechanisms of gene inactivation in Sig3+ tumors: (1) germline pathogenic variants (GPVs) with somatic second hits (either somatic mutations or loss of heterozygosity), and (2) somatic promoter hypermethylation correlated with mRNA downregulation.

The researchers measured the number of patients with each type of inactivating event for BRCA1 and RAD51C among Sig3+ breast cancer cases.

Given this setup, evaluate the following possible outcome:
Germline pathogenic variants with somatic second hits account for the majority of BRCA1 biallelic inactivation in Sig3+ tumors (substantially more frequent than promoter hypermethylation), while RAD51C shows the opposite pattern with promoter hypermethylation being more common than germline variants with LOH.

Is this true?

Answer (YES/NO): NO